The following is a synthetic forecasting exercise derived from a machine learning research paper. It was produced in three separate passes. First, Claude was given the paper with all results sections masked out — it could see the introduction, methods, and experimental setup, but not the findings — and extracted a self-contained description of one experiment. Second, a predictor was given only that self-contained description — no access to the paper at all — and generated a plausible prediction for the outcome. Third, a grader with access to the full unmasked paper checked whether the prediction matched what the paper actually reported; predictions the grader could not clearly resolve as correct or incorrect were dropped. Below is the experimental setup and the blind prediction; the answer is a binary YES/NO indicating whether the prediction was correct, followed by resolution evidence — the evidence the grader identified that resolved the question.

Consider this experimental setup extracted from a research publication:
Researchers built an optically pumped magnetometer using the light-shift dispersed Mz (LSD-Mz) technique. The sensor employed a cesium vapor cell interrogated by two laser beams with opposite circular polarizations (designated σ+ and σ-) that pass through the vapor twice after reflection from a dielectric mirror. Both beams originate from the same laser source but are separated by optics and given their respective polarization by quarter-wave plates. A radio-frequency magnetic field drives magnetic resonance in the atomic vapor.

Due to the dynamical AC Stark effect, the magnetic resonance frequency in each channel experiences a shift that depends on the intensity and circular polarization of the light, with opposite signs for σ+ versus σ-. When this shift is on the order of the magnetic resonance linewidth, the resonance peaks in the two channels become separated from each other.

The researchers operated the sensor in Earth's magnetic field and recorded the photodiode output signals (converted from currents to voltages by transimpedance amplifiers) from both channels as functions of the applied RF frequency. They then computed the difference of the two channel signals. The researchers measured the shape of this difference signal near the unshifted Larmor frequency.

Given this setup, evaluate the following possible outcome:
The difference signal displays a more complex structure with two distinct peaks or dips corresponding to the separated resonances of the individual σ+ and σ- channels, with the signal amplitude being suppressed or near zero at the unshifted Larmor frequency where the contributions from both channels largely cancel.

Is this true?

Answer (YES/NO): NO